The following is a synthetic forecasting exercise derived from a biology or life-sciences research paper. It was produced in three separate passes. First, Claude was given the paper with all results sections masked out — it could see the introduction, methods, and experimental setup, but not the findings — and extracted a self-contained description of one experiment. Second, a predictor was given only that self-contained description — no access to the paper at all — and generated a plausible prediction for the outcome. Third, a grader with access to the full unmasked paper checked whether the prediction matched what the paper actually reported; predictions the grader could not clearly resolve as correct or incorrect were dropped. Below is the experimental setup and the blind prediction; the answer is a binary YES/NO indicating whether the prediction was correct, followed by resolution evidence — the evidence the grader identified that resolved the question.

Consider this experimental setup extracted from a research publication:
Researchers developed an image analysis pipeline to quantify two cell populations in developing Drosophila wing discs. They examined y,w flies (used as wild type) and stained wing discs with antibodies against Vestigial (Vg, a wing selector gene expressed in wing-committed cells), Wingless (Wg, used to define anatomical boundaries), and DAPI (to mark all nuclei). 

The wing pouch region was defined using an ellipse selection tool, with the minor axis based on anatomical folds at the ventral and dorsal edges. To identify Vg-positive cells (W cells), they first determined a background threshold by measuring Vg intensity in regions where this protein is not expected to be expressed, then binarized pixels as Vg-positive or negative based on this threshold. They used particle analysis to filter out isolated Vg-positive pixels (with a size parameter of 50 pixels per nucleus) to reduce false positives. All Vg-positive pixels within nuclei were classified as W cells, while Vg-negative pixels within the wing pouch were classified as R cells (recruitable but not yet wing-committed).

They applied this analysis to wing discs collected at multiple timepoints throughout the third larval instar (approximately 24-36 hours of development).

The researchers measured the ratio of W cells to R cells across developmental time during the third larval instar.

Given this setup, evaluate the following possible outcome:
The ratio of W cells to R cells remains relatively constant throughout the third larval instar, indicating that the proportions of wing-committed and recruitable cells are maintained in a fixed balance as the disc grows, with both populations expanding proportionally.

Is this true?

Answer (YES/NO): NO